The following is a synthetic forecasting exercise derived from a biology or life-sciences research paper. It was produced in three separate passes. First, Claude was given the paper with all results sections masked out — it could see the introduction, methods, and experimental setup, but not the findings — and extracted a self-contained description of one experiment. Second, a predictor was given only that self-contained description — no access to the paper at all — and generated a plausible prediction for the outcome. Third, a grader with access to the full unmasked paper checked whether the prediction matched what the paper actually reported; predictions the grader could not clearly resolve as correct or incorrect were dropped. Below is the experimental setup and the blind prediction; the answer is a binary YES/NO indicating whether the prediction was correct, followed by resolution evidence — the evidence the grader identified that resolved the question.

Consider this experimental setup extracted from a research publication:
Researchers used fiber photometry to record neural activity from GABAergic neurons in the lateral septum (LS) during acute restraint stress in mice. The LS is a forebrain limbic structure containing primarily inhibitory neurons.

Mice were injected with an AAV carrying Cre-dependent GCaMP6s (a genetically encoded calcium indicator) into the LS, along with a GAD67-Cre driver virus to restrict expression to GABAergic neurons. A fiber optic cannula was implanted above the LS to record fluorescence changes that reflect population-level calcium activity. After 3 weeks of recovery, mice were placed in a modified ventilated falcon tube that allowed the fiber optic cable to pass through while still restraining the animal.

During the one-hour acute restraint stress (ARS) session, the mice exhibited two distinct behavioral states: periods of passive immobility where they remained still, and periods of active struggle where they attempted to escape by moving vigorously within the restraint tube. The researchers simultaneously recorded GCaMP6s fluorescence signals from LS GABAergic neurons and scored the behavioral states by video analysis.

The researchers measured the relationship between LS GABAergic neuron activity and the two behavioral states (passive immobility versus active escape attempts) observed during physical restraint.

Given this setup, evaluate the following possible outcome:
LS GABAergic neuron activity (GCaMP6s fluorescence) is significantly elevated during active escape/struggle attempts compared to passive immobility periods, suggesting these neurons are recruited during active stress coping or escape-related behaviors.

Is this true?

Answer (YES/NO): YES